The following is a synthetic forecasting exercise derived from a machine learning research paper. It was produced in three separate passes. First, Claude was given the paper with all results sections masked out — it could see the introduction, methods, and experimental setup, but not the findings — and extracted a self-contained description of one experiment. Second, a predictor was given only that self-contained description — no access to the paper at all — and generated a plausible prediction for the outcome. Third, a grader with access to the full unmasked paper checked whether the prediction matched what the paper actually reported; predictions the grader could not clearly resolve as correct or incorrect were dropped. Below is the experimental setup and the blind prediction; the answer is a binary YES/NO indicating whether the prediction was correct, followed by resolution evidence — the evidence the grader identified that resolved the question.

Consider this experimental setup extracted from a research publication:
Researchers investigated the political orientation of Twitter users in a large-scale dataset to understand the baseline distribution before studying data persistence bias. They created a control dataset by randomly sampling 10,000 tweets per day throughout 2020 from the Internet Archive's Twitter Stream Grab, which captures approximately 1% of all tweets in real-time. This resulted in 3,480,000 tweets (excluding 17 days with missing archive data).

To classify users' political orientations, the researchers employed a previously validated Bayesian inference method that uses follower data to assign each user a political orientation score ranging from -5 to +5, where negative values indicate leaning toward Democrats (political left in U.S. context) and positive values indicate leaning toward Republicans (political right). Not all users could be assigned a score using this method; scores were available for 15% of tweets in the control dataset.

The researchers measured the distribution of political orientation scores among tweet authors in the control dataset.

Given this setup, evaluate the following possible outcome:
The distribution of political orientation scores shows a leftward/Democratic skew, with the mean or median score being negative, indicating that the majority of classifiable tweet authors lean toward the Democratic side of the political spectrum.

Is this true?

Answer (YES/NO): NO